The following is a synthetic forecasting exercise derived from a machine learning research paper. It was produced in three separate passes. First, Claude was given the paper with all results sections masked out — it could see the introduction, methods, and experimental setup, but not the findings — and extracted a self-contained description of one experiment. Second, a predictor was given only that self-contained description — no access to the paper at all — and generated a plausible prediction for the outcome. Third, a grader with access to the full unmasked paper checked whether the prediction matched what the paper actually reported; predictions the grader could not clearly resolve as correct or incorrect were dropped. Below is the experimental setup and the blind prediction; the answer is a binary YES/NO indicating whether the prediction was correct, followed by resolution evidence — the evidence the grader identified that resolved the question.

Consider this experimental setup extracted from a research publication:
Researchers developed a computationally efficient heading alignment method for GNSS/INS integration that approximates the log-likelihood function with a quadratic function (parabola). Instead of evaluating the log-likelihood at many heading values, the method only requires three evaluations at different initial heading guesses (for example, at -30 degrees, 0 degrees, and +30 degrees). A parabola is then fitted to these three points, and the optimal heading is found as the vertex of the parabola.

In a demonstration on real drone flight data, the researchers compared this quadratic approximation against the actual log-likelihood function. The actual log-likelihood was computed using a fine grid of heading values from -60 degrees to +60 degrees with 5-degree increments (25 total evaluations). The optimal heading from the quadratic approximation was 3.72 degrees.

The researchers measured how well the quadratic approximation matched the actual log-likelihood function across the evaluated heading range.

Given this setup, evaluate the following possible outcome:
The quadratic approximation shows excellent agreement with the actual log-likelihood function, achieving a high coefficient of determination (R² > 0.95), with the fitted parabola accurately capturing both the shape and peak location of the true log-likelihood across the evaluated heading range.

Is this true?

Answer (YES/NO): NO